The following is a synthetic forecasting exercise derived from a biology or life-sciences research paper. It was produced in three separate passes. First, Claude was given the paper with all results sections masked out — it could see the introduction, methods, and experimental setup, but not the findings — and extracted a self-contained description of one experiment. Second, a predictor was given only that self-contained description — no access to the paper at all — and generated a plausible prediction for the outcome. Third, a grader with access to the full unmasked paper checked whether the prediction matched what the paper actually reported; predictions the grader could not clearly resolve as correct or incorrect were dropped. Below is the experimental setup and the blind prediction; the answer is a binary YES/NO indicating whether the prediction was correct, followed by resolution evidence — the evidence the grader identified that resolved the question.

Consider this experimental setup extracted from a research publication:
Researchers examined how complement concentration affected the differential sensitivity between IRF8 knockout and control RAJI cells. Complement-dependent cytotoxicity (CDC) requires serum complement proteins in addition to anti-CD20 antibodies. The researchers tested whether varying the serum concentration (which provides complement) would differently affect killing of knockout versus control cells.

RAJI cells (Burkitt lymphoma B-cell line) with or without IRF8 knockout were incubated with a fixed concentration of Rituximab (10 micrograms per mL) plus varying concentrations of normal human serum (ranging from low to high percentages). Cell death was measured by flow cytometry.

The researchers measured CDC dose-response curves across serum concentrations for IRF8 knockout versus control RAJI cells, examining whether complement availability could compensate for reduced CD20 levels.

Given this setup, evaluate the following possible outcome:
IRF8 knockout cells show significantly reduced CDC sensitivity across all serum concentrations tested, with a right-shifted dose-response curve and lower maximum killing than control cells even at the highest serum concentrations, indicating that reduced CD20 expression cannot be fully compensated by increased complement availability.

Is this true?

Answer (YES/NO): YES